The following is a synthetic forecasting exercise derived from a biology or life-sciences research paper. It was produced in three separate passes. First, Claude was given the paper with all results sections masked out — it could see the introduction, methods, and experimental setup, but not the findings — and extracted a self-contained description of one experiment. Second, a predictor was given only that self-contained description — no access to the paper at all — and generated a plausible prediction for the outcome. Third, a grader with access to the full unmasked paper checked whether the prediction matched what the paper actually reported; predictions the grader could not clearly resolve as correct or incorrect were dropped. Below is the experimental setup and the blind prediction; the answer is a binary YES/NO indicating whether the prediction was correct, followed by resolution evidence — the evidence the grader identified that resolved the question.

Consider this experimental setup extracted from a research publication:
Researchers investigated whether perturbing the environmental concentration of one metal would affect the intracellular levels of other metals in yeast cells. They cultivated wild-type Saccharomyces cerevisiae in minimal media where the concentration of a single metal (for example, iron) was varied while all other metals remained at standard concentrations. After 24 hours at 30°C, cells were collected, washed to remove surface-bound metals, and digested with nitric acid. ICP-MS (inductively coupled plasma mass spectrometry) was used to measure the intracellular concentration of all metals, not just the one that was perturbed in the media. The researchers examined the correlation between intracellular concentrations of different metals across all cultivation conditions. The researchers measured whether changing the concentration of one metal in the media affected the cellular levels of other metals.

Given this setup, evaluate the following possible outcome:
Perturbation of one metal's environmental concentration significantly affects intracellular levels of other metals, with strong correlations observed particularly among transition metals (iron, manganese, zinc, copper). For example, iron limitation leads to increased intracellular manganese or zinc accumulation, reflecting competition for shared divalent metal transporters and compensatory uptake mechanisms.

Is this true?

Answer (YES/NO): NO